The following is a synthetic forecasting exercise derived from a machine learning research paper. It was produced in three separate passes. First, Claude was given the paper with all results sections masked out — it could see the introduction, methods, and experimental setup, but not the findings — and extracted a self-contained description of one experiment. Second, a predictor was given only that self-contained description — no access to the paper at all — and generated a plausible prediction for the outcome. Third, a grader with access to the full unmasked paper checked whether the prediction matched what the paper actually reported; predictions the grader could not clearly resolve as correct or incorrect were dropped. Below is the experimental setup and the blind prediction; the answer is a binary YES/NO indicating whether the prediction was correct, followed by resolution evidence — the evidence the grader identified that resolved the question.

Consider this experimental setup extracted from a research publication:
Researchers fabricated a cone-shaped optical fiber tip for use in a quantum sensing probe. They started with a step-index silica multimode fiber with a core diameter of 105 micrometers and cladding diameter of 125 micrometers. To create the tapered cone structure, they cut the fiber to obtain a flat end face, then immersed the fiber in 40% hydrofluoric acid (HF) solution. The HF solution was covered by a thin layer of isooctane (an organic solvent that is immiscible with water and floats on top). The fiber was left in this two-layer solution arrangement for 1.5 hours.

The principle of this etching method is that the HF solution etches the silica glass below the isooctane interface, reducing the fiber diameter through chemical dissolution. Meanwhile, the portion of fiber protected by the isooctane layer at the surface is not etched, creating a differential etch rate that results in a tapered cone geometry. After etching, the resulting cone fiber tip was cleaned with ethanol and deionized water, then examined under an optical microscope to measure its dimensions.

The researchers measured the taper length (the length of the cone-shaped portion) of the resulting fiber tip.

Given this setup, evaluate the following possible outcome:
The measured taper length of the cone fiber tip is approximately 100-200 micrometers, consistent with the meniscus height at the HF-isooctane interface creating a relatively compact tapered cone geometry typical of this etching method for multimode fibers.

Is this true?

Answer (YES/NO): NO